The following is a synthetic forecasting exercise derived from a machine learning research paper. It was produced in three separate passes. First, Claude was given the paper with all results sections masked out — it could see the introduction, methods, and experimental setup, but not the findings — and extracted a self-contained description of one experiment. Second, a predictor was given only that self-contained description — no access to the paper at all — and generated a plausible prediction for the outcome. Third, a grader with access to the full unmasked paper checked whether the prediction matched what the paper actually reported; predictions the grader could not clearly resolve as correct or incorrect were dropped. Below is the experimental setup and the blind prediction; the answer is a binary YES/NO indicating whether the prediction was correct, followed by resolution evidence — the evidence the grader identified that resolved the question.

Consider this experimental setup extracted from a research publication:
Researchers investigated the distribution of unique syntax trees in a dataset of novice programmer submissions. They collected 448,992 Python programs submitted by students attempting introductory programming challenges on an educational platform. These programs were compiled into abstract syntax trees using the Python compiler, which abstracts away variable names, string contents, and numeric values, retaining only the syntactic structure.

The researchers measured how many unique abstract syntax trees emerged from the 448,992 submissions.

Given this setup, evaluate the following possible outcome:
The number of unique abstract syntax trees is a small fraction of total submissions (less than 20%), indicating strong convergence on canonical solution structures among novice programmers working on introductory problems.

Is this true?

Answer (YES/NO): YES